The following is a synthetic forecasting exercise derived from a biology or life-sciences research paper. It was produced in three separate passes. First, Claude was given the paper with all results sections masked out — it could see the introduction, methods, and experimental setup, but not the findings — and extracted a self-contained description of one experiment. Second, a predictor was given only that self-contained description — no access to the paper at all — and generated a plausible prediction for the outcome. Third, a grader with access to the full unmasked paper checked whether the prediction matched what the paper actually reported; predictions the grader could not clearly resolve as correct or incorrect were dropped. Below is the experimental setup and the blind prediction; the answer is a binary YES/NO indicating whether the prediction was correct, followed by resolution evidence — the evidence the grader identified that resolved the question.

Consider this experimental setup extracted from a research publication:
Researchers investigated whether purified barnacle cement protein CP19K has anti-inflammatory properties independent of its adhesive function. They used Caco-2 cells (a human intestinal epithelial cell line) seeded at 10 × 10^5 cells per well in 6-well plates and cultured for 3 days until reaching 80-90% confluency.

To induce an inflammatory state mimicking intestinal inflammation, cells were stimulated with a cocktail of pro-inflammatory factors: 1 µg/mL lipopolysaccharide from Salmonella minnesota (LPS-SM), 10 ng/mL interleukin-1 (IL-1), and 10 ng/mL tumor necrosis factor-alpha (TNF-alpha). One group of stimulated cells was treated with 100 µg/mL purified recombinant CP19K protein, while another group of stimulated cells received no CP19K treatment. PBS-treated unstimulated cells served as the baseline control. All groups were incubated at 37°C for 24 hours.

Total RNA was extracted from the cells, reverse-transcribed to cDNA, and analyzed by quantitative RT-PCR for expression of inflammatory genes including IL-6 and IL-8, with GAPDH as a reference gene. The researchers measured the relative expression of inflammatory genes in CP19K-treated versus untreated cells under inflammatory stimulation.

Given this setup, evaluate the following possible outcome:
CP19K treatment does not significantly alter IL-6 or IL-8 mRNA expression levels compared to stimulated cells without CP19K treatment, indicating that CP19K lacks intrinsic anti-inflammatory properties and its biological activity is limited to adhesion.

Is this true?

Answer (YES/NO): NO